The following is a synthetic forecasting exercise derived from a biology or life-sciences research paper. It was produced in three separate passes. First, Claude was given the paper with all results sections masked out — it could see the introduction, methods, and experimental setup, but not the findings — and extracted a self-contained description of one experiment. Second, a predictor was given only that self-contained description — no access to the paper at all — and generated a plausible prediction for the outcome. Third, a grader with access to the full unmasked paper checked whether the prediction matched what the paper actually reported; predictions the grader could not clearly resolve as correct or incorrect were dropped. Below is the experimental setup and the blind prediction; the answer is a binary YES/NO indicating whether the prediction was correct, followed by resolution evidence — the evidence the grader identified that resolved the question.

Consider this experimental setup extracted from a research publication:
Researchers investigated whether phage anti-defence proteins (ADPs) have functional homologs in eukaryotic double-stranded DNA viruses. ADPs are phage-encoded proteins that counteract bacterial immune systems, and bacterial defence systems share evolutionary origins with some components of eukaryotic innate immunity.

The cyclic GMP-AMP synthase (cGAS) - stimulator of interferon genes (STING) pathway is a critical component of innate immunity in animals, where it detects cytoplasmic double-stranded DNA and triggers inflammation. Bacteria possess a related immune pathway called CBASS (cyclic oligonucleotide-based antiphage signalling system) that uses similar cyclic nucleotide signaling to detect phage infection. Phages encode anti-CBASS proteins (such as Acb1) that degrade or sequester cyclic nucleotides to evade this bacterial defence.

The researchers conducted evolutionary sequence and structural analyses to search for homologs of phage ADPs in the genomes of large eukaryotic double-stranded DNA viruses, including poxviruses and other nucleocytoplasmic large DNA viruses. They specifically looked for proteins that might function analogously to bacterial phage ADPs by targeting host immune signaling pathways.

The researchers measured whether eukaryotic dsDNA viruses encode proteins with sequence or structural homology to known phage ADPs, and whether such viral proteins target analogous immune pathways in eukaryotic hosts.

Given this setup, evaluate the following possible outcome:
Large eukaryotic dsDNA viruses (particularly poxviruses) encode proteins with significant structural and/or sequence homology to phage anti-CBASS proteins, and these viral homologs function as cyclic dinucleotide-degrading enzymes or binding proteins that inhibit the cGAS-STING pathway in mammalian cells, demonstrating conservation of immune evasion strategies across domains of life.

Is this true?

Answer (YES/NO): NO